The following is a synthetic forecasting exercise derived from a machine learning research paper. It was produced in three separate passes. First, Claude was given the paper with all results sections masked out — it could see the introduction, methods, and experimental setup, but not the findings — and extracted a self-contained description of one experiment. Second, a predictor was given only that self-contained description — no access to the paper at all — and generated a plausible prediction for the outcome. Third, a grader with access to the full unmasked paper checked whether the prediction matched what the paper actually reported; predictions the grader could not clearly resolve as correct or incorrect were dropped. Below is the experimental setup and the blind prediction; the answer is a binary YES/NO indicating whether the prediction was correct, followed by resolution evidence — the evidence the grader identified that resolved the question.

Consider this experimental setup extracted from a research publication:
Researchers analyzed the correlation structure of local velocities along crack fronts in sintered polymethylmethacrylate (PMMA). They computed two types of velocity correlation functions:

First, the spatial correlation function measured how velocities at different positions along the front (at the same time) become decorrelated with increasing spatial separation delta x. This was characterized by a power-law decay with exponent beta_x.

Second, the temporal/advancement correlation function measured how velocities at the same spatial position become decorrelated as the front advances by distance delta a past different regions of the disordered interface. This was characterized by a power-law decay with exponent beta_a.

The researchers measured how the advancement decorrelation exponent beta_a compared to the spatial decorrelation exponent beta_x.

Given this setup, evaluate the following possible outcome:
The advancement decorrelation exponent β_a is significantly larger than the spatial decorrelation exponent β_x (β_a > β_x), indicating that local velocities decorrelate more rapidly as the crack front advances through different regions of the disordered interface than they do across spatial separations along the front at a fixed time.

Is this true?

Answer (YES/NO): NO